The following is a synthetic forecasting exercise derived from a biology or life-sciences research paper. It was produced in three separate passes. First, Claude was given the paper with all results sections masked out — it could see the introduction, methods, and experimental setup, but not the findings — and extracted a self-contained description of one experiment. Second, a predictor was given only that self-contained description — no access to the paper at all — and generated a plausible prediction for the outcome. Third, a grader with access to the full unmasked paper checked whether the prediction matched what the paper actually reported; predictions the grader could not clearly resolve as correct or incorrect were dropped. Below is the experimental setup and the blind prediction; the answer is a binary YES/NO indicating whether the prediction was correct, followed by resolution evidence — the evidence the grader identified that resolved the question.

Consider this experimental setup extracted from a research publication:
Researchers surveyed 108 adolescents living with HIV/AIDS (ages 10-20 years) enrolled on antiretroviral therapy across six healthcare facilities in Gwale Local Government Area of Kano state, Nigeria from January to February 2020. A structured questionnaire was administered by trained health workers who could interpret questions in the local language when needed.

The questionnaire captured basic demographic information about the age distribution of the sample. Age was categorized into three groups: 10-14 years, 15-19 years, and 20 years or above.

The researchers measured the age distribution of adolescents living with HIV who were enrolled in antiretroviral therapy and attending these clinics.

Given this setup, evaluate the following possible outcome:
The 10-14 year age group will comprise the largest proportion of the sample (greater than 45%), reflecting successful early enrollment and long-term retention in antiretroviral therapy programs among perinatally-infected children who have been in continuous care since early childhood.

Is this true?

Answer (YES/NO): NO